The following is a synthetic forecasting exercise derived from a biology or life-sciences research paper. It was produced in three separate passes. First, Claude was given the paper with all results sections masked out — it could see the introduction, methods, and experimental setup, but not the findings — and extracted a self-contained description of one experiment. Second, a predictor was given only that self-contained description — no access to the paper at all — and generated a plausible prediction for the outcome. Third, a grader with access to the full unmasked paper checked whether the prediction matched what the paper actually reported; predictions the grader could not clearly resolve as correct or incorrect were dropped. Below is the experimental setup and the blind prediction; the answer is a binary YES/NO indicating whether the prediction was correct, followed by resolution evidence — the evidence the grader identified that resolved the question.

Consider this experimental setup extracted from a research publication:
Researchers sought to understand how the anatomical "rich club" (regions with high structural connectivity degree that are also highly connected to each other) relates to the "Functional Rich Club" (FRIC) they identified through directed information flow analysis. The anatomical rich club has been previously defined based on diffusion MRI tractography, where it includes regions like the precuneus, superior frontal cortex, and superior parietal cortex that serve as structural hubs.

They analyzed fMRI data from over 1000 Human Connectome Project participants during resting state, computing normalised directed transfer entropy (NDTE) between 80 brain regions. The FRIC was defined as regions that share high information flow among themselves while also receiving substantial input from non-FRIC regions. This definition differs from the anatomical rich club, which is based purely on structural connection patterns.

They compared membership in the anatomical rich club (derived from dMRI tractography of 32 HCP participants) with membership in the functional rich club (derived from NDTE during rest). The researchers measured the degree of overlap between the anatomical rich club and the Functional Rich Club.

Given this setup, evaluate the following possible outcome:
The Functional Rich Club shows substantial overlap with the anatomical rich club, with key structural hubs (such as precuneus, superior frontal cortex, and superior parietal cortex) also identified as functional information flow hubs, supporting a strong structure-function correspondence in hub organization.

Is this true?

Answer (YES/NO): NO